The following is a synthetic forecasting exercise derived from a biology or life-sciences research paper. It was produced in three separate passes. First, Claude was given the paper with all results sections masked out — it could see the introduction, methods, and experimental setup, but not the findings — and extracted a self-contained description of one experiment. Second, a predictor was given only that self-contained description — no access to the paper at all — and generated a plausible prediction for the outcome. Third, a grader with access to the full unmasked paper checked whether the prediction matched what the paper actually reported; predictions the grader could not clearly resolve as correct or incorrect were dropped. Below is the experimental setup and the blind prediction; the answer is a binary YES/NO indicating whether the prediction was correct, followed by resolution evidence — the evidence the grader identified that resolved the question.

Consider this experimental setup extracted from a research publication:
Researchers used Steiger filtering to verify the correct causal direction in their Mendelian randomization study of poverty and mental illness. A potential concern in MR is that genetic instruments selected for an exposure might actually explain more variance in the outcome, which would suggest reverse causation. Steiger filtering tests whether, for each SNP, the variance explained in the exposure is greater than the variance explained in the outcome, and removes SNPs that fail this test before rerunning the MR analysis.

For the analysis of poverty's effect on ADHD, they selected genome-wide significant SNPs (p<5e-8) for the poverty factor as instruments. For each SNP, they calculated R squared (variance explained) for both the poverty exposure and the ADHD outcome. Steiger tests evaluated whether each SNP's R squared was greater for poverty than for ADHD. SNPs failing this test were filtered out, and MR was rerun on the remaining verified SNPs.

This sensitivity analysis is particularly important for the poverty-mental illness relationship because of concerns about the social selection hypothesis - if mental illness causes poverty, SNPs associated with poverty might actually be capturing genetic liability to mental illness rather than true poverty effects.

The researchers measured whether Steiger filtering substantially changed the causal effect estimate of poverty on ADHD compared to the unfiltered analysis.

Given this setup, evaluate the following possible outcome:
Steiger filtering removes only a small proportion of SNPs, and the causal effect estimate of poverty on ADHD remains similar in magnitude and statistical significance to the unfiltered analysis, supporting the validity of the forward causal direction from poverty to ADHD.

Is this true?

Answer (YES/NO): NO